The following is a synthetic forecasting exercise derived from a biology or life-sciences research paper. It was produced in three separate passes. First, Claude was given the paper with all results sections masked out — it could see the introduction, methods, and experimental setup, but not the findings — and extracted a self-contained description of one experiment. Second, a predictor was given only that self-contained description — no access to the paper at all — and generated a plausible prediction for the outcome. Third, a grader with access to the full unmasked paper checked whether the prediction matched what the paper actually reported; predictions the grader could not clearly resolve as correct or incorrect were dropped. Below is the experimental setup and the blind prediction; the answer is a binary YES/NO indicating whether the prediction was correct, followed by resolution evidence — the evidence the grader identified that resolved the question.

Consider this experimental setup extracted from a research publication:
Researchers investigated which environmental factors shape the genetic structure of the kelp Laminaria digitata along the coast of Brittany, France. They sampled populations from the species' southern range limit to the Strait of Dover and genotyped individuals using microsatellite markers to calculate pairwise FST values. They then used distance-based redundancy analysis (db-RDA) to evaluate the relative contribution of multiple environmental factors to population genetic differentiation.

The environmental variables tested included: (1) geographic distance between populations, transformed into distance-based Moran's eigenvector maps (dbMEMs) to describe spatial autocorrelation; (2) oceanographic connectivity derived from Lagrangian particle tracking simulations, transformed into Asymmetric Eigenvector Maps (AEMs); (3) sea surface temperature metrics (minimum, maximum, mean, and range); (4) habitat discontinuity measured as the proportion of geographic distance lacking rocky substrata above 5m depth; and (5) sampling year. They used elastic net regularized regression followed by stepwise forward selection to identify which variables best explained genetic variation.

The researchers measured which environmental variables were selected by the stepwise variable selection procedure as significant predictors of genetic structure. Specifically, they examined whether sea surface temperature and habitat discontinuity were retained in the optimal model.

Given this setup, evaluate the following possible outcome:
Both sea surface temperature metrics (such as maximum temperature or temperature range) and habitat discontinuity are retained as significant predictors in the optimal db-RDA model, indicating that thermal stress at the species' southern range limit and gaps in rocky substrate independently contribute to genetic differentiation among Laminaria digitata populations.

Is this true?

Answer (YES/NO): NO